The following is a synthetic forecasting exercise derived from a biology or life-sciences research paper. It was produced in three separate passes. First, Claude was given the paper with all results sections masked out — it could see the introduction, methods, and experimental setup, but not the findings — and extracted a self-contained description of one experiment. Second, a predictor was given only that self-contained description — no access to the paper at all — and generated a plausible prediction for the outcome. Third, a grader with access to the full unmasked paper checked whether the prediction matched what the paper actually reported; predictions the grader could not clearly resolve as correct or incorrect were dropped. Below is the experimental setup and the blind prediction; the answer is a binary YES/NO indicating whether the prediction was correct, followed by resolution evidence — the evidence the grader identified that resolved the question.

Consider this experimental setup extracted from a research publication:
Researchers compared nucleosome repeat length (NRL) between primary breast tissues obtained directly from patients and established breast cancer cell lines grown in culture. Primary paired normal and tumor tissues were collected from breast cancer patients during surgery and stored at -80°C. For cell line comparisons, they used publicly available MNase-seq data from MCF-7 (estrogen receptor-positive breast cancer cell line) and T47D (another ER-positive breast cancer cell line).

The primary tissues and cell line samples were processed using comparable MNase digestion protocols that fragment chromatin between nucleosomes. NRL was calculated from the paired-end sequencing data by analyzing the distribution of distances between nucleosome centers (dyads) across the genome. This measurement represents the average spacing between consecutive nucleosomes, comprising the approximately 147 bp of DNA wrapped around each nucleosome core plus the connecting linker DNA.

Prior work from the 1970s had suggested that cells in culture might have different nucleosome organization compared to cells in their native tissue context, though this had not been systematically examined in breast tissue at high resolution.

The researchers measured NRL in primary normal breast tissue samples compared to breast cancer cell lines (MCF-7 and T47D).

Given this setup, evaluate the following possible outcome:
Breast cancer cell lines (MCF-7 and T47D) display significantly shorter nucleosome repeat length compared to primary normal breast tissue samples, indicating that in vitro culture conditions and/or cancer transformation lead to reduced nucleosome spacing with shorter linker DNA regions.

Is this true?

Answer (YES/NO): YES